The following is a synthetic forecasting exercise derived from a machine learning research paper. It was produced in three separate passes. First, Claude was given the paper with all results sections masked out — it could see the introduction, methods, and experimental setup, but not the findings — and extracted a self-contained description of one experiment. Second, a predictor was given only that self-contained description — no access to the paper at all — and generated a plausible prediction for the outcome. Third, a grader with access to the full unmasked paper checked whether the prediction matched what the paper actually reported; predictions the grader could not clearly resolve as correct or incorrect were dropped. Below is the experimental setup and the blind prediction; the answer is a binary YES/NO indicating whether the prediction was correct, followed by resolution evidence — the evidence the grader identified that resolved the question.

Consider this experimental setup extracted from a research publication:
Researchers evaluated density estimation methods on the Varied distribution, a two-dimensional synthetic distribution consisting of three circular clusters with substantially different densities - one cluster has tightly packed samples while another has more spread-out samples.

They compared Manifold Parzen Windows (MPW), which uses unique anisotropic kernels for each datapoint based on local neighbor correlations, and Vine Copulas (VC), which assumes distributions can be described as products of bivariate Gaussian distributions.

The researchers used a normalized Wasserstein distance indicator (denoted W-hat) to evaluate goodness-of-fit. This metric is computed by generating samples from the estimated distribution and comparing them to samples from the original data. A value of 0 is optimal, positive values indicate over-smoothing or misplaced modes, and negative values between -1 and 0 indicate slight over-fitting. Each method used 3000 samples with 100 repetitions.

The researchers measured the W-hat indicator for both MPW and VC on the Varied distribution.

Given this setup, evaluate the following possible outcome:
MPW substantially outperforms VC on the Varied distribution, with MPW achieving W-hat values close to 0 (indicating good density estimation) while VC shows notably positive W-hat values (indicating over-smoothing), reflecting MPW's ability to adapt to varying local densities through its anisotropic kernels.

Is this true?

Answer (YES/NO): NO